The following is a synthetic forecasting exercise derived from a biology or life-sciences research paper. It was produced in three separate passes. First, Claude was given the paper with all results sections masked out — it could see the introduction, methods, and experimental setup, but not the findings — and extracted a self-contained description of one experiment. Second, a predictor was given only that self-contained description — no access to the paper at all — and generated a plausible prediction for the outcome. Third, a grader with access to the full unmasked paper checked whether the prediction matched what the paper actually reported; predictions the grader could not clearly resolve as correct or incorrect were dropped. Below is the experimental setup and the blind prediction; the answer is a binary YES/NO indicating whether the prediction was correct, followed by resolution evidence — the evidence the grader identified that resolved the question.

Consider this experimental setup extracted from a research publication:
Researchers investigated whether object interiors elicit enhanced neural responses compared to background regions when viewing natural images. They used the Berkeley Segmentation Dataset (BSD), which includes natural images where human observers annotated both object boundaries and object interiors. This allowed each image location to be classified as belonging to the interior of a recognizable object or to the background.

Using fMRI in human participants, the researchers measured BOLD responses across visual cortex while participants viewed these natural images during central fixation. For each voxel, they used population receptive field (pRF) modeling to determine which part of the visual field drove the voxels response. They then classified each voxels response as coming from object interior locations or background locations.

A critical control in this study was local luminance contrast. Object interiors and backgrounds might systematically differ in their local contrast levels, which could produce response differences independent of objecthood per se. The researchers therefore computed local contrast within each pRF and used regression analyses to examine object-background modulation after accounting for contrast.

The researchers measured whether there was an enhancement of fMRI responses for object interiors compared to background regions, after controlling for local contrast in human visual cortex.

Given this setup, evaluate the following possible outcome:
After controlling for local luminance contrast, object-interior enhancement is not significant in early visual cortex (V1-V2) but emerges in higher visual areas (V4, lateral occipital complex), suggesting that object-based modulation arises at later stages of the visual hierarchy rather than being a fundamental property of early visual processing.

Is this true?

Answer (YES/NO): NO